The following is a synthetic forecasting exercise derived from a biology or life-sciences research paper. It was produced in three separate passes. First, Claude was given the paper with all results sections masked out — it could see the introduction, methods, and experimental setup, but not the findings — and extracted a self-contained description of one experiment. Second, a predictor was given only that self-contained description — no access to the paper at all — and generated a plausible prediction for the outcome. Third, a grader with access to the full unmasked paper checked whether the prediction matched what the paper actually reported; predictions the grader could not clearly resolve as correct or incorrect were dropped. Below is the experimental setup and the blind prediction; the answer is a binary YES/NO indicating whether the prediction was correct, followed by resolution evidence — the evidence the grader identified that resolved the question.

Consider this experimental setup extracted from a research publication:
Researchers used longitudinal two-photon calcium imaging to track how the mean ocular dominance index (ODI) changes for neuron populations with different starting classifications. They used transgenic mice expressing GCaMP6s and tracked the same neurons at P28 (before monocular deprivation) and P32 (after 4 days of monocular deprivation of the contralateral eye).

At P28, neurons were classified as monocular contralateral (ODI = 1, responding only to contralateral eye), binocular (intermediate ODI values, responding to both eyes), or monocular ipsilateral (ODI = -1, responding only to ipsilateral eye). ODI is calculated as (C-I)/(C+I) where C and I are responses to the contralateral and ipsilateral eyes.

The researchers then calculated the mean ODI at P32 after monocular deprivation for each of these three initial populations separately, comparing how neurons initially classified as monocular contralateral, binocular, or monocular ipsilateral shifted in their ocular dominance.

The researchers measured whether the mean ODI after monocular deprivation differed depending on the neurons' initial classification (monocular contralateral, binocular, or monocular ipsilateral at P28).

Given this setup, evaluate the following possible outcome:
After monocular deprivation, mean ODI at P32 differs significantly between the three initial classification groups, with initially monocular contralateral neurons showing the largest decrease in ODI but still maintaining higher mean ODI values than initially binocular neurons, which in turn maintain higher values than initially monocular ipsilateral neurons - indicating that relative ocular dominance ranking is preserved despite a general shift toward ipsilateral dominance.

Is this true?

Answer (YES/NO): NO